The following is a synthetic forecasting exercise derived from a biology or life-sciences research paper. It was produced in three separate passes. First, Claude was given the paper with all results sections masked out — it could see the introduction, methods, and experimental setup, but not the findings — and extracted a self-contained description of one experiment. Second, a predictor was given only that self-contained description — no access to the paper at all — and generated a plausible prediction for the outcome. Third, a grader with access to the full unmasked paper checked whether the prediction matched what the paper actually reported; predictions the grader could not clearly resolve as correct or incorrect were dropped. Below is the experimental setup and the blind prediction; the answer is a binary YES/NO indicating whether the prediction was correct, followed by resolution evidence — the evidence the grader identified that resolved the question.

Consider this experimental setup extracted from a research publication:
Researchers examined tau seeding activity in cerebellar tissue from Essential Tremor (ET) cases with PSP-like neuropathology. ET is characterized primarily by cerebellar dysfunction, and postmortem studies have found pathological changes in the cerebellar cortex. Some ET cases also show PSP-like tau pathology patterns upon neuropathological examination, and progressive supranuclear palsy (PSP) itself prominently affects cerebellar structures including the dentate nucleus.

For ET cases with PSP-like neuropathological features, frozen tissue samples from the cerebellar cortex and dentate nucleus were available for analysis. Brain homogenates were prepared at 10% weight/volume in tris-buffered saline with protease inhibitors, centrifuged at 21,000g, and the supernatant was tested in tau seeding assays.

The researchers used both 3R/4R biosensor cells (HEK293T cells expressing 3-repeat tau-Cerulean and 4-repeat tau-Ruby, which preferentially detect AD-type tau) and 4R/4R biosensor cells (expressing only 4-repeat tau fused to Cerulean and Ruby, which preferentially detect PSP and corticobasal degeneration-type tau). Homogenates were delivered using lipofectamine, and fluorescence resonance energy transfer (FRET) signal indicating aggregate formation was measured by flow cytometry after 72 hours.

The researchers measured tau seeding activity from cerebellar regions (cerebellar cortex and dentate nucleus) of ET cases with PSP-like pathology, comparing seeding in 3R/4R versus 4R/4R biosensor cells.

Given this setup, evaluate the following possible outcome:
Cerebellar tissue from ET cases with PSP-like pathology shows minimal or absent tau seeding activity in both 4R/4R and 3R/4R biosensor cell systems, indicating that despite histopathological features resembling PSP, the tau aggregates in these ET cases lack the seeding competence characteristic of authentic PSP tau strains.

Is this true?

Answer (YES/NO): YES